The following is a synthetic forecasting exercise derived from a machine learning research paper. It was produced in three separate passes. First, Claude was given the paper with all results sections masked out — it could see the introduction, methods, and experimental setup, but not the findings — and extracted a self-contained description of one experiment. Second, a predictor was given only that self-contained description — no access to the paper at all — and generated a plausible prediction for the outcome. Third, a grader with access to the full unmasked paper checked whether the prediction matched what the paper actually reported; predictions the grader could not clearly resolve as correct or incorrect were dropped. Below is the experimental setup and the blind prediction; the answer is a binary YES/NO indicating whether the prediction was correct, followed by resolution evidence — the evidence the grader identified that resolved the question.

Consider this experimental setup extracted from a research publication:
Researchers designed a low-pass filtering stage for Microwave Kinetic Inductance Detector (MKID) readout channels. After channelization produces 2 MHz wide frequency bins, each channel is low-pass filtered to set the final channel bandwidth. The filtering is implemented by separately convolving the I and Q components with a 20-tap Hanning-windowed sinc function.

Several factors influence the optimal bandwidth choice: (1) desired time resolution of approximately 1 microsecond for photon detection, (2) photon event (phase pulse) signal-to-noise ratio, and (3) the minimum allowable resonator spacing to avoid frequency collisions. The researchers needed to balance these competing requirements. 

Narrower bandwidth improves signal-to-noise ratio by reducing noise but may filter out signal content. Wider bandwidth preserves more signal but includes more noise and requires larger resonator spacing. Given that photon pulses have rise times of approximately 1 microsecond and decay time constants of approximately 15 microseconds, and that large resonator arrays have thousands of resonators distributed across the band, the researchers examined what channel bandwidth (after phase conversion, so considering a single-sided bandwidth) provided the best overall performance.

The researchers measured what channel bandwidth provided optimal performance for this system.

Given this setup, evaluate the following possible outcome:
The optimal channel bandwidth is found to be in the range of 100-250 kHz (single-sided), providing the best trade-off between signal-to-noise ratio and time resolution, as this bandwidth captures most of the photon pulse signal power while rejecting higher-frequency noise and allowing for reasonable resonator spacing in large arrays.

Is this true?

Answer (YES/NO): YES